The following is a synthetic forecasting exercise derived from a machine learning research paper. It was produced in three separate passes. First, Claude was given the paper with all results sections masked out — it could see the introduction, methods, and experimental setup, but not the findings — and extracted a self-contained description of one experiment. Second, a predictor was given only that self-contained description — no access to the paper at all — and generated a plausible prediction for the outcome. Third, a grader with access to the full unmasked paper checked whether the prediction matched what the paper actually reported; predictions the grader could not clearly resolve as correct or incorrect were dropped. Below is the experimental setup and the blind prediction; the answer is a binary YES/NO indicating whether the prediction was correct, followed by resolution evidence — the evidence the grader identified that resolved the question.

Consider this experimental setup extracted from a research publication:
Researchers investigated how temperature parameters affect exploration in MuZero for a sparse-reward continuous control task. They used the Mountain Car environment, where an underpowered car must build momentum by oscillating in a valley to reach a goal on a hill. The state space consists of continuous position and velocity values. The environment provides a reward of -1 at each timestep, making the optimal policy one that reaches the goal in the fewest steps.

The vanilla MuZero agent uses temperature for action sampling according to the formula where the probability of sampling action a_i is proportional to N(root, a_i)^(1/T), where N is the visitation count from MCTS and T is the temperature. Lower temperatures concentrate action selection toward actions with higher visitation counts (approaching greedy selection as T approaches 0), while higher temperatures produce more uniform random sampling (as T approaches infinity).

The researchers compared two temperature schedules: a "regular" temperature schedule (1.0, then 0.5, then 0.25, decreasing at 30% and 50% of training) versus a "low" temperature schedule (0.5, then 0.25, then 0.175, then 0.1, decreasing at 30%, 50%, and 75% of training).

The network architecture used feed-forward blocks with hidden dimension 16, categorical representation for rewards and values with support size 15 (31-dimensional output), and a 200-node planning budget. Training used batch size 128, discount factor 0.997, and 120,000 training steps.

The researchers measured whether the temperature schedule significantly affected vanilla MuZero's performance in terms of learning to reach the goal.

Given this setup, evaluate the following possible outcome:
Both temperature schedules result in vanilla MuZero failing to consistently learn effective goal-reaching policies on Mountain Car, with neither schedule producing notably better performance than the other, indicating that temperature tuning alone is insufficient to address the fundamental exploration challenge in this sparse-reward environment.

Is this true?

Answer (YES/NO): YES